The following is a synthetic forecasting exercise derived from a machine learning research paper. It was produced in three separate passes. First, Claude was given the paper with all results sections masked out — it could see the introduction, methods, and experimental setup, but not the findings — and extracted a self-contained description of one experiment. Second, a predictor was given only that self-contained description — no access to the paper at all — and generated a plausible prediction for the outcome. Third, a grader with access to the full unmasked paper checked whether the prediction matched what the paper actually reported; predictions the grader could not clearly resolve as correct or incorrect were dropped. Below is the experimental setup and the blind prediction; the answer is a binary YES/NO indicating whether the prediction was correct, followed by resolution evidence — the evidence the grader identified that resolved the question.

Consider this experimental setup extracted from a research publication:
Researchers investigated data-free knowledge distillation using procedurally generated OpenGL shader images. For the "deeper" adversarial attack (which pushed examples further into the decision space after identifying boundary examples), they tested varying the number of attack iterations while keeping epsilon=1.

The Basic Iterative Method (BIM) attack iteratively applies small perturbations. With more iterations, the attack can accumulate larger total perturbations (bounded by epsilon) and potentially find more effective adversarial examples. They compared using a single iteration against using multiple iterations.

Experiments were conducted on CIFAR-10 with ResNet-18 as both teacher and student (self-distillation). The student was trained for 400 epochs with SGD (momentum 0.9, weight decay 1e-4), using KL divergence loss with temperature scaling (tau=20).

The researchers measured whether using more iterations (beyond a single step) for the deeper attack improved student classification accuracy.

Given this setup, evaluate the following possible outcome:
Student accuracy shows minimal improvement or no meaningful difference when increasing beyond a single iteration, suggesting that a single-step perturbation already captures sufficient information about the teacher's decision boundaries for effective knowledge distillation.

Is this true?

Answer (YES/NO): YES